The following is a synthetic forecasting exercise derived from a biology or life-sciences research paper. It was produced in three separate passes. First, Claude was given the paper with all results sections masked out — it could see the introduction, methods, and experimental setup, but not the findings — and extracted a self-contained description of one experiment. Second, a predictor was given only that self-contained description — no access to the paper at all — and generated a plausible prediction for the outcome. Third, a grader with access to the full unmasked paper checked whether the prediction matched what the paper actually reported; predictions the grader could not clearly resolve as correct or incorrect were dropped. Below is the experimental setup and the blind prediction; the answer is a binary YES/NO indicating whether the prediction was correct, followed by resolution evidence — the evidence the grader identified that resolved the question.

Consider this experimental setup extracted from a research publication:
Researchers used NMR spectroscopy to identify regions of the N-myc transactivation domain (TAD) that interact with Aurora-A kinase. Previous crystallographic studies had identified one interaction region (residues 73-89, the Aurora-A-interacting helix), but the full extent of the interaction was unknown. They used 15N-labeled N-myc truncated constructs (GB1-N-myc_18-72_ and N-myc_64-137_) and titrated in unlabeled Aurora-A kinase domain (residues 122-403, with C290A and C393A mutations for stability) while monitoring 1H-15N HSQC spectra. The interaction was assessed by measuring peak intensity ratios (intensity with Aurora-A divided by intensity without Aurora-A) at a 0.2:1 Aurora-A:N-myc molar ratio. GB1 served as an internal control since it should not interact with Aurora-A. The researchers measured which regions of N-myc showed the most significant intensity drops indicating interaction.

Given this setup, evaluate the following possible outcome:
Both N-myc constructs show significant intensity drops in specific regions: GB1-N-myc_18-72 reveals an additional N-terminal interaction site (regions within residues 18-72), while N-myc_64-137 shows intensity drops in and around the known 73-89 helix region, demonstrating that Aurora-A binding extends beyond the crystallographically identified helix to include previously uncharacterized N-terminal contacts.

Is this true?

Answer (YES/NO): NO